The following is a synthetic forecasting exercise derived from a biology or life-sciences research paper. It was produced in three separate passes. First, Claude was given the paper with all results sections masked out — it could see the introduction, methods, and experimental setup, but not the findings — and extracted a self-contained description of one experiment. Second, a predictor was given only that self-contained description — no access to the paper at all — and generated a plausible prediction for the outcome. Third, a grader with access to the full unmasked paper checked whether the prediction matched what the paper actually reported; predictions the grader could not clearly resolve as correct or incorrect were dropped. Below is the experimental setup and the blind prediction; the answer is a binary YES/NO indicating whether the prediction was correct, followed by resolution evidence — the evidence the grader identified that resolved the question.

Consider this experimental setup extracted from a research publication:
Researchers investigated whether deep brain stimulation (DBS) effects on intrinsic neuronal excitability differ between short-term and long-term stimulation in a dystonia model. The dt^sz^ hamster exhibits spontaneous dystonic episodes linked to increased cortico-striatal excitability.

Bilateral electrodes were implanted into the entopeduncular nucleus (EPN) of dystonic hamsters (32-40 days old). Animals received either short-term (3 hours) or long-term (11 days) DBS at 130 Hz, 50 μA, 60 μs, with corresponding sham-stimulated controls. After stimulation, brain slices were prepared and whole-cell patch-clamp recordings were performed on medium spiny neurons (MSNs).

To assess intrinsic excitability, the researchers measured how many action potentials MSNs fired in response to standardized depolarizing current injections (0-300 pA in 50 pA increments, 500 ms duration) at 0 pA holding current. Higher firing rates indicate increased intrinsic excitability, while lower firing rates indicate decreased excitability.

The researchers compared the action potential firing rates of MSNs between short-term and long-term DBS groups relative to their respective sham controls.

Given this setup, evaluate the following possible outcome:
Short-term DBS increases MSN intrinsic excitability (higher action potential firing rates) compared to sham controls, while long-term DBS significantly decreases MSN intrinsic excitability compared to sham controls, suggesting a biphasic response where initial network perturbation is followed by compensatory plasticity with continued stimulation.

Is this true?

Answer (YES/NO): YES